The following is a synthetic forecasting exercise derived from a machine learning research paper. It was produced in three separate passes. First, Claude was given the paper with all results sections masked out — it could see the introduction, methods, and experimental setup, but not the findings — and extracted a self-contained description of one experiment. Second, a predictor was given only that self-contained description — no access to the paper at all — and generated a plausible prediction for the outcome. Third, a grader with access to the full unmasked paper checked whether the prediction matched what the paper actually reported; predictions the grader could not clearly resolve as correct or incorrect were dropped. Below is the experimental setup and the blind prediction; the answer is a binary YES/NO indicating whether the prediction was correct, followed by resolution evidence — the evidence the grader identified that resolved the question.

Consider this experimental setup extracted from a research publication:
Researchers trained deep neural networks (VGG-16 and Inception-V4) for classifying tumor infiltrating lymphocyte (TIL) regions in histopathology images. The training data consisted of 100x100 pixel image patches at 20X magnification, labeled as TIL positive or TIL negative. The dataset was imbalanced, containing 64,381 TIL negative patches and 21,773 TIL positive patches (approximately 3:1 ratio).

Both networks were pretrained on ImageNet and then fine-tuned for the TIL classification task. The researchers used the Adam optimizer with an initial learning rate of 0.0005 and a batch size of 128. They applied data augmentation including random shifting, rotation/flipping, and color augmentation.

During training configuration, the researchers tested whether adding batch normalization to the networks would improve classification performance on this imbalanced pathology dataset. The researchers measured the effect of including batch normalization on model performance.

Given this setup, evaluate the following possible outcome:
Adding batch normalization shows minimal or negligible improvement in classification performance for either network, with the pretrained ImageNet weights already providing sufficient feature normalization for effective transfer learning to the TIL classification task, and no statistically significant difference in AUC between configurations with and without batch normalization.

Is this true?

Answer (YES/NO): NO